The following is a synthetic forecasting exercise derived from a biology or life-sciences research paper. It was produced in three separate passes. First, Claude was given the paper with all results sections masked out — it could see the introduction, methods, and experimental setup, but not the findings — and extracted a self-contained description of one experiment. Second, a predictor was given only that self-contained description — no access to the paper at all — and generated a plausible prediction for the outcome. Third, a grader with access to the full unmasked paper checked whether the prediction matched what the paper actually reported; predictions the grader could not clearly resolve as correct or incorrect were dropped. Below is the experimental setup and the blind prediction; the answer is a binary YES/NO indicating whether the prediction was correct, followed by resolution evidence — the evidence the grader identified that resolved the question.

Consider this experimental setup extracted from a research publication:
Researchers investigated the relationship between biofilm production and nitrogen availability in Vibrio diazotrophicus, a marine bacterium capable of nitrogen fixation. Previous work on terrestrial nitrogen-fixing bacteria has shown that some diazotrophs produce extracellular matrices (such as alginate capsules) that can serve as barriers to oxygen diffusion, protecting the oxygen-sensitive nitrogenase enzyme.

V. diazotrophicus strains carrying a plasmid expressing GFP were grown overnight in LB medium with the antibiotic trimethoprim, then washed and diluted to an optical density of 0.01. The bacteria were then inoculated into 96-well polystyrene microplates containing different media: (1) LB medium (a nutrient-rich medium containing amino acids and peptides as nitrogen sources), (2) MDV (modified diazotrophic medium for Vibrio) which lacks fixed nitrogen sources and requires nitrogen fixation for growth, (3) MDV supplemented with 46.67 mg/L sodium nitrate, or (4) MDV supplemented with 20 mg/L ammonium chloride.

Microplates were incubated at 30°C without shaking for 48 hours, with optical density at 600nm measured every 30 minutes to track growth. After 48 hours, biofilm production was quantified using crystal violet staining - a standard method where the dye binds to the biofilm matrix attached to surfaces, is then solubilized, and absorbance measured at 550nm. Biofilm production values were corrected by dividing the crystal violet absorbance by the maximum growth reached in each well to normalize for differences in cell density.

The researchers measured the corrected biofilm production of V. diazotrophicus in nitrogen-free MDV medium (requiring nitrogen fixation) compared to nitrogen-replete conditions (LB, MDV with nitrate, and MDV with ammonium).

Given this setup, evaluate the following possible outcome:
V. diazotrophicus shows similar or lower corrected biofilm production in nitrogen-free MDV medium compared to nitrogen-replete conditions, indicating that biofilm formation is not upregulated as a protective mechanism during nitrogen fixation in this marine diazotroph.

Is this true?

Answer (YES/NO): NO